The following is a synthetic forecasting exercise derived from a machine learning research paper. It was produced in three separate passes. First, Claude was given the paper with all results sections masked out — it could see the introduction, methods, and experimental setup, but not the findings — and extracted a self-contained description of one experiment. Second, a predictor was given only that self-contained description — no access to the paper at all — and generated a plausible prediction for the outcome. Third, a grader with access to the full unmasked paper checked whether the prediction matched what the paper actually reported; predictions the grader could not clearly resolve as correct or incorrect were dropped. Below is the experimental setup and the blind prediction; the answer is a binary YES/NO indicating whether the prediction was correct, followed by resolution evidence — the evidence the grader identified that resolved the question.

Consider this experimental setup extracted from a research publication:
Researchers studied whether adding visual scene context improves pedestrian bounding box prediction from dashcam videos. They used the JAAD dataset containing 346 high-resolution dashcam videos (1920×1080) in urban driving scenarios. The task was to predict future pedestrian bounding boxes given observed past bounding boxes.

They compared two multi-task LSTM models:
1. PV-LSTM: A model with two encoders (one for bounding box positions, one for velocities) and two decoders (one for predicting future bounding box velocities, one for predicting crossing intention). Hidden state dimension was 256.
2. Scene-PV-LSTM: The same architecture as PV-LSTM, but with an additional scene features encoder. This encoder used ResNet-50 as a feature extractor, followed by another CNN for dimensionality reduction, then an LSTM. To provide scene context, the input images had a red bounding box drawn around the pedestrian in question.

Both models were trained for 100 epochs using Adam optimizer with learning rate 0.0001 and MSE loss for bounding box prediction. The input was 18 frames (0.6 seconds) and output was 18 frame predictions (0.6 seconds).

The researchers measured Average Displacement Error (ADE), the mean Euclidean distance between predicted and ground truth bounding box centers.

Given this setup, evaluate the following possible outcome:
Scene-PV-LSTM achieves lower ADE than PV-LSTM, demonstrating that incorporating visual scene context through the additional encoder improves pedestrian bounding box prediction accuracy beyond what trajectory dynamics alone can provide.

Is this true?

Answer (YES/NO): NO